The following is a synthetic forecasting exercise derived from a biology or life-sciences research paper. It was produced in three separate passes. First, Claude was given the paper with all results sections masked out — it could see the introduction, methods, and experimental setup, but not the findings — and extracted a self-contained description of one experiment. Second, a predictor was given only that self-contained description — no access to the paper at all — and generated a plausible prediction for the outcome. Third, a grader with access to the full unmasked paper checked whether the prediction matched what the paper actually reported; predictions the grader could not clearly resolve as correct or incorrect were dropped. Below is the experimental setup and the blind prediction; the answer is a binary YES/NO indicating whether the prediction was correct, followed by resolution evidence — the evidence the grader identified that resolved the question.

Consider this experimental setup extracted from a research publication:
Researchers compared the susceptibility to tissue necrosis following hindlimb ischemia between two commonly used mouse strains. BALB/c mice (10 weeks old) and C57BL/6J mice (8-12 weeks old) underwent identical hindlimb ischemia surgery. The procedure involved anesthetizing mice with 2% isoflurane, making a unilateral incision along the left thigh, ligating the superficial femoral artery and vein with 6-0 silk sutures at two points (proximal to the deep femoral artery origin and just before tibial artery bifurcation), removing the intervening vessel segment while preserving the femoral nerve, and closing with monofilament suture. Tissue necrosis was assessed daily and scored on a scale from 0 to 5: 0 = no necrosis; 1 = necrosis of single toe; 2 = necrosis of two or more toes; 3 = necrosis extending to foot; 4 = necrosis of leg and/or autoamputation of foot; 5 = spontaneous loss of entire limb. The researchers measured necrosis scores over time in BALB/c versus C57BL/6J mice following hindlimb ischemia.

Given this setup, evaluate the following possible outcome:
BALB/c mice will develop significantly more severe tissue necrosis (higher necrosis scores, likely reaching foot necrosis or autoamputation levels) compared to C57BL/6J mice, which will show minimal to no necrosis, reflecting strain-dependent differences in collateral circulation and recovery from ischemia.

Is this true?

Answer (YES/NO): YES